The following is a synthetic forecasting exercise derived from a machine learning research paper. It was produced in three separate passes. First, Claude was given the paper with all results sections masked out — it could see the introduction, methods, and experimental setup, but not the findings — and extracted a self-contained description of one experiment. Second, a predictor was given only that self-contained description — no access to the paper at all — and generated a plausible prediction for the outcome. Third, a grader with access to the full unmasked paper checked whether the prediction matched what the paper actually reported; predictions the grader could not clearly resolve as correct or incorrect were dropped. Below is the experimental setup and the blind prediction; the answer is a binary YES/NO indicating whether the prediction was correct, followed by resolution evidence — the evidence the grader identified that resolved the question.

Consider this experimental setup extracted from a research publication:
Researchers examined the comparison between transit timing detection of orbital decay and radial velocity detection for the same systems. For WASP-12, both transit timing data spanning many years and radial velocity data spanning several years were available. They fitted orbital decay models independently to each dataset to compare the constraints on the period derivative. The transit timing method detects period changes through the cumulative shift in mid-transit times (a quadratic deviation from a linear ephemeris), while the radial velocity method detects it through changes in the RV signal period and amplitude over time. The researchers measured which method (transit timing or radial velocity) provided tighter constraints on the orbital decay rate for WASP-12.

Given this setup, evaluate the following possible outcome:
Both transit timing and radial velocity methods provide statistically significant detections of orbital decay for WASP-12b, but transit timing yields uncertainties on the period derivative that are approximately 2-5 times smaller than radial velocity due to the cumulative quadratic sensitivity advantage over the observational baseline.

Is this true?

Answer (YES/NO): NO